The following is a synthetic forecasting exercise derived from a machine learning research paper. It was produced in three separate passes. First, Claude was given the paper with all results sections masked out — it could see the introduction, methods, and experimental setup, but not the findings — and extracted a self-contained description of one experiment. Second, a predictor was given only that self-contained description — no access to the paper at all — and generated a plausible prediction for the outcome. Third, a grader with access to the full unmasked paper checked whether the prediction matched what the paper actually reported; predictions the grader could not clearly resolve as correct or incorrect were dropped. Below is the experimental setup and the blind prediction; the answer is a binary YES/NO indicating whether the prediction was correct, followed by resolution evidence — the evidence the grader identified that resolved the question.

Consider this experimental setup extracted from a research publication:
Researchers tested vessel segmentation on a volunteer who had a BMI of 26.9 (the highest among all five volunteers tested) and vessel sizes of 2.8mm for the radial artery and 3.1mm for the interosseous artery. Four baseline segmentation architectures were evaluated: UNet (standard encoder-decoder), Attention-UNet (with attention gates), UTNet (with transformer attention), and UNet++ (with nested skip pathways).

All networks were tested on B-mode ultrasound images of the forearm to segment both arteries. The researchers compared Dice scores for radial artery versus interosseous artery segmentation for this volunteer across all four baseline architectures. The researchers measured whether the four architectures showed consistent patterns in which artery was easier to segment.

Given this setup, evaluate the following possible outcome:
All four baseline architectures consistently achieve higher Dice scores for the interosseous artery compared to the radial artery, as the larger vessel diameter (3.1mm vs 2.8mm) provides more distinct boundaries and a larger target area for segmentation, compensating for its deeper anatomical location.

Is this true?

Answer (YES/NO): NO